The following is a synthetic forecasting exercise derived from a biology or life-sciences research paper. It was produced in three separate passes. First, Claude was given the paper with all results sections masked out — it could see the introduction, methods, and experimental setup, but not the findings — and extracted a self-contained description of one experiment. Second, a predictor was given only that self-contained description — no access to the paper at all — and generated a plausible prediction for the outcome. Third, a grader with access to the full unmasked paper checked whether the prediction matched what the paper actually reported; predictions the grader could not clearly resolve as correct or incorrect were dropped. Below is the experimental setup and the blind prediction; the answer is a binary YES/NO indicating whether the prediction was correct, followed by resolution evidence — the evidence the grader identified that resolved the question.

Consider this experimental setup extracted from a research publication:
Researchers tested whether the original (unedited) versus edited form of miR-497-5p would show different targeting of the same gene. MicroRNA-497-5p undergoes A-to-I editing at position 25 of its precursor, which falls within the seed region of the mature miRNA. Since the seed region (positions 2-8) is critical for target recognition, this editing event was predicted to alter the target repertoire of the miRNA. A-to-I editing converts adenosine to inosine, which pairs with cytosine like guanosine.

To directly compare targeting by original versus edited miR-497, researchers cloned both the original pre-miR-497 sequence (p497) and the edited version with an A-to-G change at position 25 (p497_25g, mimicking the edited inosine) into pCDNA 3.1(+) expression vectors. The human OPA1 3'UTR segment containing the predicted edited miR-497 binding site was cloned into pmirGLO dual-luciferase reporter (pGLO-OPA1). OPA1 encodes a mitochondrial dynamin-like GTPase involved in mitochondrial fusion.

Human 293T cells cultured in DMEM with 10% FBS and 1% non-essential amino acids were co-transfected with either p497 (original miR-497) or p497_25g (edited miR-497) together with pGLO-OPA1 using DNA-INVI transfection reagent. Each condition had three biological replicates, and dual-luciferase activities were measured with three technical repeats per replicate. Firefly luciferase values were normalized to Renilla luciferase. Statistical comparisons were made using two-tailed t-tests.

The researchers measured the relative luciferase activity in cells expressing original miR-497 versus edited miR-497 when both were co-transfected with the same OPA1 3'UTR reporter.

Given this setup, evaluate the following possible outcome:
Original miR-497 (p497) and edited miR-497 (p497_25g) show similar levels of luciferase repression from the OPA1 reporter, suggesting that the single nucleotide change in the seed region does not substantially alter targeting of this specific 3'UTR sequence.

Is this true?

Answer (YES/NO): NO